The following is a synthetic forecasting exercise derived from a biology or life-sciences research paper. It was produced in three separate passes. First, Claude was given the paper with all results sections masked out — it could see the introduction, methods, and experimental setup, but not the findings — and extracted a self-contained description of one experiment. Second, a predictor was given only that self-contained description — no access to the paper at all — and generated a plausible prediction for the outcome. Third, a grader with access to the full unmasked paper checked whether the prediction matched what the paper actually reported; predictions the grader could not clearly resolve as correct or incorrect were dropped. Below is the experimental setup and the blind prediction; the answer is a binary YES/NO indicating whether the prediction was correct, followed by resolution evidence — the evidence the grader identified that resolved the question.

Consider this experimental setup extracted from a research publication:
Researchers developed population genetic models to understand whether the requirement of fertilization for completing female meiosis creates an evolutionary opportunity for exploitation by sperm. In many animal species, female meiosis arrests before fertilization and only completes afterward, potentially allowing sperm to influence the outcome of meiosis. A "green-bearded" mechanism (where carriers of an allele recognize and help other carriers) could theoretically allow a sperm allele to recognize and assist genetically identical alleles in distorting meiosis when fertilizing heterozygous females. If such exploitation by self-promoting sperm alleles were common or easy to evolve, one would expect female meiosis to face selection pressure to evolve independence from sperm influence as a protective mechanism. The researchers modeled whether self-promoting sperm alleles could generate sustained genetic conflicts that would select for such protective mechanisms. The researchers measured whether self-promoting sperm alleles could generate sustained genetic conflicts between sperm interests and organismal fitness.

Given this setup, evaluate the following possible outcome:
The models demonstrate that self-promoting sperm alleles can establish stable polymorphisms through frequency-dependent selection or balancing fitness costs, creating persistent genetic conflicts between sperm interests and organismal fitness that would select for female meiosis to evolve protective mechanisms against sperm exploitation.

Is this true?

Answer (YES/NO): NO